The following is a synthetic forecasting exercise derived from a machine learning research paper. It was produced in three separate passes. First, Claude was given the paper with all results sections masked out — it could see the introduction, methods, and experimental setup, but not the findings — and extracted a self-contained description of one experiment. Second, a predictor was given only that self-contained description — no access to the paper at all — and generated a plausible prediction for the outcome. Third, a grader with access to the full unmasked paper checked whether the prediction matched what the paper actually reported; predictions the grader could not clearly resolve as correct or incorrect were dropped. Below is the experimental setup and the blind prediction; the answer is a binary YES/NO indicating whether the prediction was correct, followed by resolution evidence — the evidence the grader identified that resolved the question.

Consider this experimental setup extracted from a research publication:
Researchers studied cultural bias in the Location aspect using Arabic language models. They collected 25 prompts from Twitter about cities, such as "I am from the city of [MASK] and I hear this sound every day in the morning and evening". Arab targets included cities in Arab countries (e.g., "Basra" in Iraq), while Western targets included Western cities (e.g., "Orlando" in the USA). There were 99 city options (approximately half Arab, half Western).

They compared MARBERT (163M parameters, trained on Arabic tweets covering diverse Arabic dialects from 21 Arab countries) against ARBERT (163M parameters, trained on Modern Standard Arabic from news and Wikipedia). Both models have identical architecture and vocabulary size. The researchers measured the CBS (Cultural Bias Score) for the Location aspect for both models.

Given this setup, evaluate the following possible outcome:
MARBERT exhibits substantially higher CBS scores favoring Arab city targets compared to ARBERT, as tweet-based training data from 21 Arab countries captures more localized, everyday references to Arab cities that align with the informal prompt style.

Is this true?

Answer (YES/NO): NO